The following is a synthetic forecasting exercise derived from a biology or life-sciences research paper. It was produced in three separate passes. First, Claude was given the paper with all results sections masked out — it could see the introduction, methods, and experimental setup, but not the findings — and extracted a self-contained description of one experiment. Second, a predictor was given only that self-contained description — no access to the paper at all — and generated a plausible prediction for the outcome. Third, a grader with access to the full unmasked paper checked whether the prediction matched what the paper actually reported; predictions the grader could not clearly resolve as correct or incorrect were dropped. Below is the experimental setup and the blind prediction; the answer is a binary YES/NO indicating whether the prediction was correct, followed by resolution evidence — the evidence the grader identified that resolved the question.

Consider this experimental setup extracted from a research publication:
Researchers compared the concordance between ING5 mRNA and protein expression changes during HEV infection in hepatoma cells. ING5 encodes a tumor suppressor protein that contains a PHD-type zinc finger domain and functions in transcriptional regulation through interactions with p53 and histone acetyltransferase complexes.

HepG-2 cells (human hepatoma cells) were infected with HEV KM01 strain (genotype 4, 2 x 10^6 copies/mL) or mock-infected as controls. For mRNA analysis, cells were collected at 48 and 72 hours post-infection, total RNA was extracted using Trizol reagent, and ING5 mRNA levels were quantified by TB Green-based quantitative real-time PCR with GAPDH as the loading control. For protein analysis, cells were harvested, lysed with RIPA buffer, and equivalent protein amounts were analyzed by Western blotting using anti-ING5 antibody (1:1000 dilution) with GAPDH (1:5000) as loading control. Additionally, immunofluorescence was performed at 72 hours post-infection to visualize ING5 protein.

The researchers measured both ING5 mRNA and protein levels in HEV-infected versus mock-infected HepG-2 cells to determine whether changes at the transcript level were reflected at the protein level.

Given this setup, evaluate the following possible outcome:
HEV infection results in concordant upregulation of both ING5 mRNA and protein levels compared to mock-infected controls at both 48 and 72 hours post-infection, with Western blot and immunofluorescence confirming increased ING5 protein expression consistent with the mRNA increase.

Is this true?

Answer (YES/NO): YES